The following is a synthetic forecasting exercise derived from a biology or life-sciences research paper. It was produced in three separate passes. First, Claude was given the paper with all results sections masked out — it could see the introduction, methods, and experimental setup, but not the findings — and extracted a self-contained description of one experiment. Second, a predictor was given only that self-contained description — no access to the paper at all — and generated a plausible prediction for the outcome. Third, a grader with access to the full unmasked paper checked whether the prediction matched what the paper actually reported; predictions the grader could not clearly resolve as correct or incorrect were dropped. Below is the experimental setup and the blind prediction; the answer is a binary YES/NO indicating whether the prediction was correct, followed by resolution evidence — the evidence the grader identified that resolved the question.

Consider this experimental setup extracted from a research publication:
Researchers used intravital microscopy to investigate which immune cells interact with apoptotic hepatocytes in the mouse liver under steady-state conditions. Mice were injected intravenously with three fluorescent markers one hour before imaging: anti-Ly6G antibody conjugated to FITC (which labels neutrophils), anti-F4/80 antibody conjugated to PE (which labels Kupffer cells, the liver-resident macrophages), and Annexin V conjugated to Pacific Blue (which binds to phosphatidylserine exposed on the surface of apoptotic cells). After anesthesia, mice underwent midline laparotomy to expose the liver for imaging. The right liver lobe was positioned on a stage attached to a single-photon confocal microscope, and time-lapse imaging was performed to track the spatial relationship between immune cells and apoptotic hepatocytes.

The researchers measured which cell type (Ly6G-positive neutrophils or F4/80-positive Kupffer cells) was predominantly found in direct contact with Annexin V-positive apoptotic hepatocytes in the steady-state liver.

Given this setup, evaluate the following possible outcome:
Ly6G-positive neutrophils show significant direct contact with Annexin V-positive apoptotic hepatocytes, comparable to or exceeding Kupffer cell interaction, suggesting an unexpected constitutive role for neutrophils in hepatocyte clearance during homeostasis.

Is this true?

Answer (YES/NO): YES